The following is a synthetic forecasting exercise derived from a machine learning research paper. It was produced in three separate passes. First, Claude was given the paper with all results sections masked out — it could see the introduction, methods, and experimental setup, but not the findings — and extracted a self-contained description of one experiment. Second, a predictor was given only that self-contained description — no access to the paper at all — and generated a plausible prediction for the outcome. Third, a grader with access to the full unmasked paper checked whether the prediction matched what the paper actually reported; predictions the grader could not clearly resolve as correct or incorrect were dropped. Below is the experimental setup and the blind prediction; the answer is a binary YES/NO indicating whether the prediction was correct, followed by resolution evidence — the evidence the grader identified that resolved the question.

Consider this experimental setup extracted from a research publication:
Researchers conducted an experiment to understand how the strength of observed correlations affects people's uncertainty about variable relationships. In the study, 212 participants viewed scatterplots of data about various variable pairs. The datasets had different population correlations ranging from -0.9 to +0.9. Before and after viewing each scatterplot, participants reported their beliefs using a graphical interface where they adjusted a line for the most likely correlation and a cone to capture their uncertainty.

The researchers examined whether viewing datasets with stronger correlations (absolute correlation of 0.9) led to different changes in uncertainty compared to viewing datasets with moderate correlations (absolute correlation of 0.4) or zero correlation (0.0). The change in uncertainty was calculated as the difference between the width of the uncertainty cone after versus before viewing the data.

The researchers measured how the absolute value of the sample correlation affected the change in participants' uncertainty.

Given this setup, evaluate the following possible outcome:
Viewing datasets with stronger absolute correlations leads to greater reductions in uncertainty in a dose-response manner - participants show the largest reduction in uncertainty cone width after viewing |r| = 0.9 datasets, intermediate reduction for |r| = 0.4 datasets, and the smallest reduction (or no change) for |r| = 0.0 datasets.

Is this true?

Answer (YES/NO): YES